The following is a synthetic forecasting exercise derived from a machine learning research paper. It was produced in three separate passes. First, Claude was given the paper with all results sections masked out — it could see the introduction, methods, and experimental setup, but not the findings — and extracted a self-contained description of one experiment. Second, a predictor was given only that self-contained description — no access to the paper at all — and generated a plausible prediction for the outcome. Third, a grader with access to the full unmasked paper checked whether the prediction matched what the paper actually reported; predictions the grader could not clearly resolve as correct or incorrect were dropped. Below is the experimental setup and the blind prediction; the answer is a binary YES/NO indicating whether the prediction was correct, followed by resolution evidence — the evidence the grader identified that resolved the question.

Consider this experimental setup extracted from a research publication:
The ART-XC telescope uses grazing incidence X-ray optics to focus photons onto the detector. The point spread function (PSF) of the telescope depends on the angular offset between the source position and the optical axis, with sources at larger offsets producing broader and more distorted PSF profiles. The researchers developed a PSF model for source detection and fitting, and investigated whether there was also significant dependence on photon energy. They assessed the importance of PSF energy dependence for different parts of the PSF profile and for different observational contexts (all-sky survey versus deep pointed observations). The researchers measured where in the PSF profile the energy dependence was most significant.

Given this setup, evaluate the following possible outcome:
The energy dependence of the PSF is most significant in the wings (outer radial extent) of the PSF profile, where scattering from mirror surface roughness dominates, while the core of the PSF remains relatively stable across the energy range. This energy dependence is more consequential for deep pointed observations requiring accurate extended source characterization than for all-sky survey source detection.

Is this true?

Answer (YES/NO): YES